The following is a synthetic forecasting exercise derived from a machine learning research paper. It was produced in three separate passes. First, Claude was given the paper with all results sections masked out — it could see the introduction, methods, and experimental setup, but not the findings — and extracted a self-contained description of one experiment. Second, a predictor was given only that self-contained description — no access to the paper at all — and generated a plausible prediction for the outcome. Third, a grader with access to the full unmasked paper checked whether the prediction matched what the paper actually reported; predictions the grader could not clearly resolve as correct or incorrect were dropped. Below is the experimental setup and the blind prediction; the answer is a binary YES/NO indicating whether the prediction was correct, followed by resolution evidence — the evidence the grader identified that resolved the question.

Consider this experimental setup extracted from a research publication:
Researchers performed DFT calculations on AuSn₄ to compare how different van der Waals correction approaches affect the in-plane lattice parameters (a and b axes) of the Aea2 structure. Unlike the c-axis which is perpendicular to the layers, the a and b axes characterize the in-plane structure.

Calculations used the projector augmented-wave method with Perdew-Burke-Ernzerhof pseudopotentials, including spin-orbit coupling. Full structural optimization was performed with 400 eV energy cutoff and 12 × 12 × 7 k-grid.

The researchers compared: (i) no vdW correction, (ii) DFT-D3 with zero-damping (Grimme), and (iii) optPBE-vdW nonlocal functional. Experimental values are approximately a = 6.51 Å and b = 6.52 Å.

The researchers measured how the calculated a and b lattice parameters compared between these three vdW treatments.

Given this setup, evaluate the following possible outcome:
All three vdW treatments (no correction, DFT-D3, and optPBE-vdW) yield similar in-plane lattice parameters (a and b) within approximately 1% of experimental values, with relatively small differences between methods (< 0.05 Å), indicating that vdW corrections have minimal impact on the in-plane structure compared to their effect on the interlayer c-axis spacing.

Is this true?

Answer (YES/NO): NO